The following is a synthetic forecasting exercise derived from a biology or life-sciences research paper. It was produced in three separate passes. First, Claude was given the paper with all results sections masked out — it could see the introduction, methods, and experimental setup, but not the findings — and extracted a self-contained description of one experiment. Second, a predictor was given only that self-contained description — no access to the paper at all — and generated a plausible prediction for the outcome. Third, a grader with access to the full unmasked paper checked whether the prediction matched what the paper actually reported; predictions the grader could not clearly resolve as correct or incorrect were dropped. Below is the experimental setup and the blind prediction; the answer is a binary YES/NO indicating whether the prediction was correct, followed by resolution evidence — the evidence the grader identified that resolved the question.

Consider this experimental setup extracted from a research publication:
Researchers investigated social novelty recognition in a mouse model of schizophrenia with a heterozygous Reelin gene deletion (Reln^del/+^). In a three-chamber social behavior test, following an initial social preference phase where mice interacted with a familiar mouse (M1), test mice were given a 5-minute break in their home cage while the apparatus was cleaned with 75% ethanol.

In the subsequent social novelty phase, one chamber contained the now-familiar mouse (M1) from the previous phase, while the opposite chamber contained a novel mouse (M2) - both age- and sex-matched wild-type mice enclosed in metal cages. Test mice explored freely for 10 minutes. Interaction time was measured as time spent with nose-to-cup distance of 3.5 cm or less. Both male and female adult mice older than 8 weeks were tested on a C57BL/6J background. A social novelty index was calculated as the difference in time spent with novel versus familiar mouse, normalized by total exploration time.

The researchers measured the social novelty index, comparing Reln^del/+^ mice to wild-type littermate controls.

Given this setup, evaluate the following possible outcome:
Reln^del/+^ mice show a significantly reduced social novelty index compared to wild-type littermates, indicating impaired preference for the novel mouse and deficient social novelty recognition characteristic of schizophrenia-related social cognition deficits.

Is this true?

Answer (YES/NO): YES